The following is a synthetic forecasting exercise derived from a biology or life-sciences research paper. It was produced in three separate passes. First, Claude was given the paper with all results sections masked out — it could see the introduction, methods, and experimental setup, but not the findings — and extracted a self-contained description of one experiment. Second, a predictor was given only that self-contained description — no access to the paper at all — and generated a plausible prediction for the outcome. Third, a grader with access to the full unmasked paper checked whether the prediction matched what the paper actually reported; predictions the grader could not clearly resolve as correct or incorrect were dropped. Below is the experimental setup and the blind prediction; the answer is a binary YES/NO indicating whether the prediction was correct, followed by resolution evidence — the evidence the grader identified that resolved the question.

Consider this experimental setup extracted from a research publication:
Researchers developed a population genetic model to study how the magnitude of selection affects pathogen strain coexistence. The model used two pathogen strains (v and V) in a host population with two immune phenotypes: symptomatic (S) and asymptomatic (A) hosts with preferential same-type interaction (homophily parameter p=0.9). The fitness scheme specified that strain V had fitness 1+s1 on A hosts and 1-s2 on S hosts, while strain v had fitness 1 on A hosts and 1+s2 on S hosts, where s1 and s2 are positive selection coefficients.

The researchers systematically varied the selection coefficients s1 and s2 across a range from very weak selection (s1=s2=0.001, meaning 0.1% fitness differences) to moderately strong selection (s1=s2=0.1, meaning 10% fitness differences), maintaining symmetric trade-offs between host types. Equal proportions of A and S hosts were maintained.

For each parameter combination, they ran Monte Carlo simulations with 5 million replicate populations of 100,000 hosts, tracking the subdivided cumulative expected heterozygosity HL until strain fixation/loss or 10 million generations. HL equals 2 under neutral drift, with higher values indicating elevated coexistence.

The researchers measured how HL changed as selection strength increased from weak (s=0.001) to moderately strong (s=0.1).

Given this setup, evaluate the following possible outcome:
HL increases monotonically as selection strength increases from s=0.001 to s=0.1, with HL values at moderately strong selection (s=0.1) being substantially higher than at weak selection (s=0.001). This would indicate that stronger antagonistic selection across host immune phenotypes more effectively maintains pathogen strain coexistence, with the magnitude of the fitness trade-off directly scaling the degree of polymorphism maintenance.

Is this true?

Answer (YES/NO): YES